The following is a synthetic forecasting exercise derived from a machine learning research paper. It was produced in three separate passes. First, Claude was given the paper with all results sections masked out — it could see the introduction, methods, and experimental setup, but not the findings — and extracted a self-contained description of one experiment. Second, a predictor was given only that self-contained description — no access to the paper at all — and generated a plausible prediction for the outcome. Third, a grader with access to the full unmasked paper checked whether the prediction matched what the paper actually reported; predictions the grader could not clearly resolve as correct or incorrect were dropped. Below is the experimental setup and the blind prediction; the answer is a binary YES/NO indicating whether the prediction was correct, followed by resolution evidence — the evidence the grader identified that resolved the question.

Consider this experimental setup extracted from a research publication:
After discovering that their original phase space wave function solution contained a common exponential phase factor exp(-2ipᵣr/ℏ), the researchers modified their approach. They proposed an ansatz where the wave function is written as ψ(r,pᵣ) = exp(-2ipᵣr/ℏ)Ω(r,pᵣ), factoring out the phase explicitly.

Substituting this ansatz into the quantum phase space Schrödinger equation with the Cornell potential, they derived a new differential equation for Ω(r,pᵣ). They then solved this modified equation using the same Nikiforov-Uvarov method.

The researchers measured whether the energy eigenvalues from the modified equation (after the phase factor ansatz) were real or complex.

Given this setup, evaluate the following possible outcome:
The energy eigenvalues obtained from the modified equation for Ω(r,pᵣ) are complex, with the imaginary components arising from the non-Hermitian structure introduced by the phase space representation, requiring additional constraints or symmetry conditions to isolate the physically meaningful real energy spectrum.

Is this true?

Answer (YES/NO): NO